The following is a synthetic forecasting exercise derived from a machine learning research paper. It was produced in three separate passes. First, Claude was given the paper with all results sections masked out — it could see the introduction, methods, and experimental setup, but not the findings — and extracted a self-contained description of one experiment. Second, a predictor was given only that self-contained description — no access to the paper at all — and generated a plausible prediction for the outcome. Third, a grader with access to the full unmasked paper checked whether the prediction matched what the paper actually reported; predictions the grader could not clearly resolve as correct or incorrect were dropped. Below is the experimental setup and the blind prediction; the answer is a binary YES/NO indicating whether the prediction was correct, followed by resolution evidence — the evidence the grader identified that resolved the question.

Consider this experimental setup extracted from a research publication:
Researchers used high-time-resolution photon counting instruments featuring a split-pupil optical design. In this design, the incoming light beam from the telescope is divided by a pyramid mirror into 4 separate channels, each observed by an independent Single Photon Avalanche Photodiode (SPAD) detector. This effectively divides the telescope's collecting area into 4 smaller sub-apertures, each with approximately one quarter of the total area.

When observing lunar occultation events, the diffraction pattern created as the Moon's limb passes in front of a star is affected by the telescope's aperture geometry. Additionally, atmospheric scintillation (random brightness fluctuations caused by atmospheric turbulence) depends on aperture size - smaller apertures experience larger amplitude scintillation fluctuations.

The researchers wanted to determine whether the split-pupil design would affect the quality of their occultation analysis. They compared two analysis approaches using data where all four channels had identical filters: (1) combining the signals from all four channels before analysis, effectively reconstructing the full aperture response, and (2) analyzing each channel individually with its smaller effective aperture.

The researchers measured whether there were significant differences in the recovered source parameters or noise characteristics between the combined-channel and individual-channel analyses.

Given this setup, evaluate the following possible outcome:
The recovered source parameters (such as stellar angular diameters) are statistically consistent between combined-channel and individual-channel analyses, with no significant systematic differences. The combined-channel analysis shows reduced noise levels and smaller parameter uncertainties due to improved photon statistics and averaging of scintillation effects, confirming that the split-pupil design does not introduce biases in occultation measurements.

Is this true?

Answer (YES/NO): NO